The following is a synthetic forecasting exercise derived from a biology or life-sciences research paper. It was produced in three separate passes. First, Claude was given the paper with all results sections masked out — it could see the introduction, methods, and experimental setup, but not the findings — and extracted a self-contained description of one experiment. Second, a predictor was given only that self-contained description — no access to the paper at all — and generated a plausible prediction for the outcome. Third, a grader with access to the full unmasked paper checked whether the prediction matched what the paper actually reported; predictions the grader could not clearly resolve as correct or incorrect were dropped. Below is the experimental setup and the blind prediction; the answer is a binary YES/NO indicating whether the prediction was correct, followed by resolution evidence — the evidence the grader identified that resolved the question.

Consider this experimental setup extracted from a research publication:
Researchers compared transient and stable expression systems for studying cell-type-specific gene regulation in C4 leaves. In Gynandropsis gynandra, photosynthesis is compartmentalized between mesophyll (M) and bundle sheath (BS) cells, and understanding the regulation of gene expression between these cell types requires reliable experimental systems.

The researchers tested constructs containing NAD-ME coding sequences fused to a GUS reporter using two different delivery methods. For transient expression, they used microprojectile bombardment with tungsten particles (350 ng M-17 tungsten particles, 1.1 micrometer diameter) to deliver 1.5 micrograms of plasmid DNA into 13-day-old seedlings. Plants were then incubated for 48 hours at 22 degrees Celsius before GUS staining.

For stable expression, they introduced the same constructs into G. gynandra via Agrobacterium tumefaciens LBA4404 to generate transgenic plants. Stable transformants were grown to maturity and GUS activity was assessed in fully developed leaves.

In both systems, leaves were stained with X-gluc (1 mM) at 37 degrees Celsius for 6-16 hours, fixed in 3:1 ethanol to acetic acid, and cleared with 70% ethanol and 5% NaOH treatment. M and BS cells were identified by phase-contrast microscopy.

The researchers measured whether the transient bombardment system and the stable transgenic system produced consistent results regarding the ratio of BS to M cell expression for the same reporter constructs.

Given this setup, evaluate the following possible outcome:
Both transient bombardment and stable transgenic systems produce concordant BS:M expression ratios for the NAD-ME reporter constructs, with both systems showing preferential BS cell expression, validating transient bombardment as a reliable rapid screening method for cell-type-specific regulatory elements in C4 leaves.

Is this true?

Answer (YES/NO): YES